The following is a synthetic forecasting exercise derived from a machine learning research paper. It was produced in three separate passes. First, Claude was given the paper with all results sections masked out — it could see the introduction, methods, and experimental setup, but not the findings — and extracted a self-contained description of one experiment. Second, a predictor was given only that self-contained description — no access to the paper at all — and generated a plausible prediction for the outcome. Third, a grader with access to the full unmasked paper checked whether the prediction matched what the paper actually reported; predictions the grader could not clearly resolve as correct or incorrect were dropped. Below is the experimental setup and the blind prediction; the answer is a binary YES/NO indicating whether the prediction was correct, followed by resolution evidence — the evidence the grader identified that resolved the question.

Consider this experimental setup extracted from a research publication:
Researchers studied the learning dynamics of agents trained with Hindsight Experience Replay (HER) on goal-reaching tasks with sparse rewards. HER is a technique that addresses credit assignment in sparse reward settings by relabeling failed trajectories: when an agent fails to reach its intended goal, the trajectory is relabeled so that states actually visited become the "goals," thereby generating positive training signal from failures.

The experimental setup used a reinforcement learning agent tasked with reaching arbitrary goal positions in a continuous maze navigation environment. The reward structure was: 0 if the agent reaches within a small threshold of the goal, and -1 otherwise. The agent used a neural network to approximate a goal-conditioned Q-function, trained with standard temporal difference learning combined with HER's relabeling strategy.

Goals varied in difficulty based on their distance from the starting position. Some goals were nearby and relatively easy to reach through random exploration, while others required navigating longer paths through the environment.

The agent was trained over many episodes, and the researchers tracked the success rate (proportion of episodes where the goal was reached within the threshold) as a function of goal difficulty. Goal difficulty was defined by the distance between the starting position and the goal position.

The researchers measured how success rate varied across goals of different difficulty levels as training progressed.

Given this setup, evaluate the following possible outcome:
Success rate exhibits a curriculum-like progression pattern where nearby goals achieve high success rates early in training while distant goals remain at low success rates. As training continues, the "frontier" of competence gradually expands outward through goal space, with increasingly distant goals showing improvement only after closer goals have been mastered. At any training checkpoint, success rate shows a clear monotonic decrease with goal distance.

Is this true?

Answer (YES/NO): YES